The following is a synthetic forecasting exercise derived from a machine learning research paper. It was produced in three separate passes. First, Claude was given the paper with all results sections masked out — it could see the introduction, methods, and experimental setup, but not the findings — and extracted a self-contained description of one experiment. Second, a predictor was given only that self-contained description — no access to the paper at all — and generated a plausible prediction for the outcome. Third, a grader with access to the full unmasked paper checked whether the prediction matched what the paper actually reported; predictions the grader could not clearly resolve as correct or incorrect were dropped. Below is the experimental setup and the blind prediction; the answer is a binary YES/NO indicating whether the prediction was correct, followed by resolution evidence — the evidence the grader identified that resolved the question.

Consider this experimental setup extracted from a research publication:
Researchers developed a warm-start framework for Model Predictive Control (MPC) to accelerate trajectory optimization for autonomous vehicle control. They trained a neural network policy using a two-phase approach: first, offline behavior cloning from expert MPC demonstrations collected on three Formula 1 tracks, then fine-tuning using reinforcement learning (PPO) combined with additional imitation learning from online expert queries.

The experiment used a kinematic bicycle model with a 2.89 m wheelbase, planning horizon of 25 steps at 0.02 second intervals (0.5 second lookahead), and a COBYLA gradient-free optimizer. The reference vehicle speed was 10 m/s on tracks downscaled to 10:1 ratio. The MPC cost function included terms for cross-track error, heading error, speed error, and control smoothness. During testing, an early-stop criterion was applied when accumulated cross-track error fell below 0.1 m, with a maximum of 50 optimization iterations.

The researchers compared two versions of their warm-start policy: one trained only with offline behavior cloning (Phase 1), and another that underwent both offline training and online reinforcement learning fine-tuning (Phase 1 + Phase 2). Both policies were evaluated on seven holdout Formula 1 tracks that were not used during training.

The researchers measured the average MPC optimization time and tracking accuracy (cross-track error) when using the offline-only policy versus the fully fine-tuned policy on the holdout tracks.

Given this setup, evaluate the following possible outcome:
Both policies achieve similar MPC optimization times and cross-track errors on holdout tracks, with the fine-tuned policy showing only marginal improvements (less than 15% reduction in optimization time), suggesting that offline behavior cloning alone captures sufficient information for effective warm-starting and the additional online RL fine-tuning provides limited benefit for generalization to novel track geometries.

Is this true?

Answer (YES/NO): NO